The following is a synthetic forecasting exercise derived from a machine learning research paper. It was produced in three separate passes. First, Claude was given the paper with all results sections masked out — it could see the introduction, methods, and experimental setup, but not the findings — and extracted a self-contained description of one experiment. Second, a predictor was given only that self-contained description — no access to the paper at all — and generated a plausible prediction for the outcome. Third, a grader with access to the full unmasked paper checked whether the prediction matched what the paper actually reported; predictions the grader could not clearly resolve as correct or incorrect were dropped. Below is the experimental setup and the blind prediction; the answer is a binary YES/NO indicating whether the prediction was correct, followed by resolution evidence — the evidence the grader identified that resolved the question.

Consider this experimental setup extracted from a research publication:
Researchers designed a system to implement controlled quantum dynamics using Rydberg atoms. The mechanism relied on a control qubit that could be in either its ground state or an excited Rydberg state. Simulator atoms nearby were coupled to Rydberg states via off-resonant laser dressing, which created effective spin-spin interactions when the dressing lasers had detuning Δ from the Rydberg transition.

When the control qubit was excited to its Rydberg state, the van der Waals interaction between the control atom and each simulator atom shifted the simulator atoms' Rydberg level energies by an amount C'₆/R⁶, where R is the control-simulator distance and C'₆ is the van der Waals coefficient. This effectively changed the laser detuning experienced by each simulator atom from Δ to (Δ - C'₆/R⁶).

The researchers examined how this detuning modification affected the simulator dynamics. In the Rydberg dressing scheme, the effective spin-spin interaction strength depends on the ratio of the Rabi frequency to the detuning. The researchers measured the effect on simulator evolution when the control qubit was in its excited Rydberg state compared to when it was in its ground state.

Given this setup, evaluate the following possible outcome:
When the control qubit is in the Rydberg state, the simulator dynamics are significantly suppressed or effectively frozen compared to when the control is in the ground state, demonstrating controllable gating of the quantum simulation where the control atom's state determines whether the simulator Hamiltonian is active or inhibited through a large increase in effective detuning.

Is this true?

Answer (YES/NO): YES